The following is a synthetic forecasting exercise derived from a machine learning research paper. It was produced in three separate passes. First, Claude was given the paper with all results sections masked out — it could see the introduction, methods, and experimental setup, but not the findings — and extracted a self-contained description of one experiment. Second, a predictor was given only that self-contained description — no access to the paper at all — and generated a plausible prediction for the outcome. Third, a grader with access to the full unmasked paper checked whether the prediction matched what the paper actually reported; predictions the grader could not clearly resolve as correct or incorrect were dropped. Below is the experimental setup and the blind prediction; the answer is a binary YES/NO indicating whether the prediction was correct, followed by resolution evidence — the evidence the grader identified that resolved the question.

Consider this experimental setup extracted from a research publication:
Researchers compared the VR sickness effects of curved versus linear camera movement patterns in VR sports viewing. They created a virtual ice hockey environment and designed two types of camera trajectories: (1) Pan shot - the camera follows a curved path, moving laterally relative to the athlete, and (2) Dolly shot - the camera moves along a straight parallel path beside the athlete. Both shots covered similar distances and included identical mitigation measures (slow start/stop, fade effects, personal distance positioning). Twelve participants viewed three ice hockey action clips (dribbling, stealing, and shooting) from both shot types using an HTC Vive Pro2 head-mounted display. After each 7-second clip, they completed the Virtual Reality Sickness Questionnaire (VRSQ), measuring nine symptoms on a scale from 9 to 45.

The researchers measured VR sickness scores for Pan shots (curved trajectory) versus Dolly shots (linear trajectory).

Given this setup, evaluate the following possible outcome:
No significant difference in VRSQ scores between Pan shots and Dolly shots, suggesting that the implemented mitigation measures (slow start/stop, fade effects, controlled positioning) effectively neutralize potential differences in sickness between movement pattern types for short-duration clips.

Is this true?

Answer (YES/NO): YES